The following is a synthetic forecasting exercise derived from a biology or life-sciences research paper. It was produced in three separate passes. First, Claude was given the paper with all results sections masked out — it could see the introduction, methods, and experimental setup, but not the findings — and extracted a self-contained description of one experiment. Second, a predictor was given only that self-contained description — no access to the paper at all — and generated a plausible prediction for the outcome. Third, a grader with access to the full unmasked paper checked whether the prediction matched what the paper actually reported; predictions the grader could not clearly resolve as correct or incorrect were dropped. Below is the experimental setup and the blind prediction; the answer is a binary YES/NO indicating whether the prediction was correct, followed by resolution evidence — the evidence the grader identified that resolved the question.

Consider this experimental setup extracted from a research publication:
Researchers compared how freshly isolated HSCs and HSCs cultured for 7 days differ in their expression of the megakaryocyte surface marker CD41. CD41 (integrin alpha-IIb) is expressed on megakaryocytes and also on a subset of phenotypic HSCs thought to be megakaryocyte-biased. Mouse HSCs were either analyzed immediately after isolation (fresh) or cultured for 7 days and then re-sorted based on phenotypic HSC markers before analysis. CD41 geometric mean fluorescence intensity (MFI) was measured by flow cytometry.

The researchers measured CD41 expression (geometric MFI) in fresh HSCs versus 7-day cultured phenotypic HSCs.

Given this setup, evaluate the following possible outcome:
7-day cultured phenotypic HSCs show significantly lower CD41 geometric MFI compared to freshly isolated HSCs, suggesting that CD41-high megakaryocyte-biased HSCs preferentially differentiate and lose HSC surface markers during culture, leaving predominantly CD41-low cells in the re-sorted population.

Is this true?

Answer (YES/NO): NO